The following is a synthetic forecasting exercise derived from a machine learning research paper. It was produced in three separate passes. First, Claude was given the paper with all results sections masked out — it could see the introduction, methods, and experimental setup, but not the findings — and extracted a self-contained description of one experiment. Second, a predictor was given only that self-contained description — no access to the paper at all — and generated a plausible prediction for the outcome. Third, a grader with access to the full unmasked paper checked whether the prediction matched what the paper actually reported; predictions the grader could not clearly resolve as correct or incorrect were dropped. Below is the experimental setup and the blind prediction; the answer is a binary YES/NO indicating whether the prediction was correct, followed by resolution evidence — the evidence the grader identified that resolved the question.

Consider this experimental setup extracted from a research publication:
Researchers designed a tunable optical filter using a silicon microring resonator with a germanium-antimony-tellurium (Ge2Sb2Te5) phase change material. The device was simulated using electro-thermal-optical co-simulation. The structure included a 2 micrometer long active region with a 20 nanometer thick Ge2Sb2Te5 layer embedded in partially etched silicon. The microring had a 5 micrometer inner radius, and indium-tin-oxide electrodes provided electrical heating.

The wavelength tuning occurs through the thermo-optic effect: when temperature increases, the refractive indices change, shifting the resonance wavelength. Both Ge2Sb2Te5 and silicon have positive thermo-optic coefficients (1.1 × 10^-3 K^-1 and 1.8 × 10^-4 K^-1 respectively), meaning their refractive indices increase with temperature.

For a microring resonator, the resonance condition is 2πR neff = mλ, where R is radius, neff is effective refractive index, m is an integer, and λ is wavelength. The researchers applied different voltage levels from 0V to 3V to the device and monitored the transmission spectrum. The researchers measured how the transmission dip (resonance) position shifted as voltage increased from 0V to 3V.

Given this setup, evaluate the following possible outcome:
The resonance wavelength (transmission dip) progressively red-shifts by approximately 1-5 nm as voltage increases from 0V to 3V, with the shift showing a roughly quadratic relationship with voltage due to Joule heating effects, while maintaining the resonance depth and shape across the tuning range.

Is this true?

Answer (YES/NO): NO